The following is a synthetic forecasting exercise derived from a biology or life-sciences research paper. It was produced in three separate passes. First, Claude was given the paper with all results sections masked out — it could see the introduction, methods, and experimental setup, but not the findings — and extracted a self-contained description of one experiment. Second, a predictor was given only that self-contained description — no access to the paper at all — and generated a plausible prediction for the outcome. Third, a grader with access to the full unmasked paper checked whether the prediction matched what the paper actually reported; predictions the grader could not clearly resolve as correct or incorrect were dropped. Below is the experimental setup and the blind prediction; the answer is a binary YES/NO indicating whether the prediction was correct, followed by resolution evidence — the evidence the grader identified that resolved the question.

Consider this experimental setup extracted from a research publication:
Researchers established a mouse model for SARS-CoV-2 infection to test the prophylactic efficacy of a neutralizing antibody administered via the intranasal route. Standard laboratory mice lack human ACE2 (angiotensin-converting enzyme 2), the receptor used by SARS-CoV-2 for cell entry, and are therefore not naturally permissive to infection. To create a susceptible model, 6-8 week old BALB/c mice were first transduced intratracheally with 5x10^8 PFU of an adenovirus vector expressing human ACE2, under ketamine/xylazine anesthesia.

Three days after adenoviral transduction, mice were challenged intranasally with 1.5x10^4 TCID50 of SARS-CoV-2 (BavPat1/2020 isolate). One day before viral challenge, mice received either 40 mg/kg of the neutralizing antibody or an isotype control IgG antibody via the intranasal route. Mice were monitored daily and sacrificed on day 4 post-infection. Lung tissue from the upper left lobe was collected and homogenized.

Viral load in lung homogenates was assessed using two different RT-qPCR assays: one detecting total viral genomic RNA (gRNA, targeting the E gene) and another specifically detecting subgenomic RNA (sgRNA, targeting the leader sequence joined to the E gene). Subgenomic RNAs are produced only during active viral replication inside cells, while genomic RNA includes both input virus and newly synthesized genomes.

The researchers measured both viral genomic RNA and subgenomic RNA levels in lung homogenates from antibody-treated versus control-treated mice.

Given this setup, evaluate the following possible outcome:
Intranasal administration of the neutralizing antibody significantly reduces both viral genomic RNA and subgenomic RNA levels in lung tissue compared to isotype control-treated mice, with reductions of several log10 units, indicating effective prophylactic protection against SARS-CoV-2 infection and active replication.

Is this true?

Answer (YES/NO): YES